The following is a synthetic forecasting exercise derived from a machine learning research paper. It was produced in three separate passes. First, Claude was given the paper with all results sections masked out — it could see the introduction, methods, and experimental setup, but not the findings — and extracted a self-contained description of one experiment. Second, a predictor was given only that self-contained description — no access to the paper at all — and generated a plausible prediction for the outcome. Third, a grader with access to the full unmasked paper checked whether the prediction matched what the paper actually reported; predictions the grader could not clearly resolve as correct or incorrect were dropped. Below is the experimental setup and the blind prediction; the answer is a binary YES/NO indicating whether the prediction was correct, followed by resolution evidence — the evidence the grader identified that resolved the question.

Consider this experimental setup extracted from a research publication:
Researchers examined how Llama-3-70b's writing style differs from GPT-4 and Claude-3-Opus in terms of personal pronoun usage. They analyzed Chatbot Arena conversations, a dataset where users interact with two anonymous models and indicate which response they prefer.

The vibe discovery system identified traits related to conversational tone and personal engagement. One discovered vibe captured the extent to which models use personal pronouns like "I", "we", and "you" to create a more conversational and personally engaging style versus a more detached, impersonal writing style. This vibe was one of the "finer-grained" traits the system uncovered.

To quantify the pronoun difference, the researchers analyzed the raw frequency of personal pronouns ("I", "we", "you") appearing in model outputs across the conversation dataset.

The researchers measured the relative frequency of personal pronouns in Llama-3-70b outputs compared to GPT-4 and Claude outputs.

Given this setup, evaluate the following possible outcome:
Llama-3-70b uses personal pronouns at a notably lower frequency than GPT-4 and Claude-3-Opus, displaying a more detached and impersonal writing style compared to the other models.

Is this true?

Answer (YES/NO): NO